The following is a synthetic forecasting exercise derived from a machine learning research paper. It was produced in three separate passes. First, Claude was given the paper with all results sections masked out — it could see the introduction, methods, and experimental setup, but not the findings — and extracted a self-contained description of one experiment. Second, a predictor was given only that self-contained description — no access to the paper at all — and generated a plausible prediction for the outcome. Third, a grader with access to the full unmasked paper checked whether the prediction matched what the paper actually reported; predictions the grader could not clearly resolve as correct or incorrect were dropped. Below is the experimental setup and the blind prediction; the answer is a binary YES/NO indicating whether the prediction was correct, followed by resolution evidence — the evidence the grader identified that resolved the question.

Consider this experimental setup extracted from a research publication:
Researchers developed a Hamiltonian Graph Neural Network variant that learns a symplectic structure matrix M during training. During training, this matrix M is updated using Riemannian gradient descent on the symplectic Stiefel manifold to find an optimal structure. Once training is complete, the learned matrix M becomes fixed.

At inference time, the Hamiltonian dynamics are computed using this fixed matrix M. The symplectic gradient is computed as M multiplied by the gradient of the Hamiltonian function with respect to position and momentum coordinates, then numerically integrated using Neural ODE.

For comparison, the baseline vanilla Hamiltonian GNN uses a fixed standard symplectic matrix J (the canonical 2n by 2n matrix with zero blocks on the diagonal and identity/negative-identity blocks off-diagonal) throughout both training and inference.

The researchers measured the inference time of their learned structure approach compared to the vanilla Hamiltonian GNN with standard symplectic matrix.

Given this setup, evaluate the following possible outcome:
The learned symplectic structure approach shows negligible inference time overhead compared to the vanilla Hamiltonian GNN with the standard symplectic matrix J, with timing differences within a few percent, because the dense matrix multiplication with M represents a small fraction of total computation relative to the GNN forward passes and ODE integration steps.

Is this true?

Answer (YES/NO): NO